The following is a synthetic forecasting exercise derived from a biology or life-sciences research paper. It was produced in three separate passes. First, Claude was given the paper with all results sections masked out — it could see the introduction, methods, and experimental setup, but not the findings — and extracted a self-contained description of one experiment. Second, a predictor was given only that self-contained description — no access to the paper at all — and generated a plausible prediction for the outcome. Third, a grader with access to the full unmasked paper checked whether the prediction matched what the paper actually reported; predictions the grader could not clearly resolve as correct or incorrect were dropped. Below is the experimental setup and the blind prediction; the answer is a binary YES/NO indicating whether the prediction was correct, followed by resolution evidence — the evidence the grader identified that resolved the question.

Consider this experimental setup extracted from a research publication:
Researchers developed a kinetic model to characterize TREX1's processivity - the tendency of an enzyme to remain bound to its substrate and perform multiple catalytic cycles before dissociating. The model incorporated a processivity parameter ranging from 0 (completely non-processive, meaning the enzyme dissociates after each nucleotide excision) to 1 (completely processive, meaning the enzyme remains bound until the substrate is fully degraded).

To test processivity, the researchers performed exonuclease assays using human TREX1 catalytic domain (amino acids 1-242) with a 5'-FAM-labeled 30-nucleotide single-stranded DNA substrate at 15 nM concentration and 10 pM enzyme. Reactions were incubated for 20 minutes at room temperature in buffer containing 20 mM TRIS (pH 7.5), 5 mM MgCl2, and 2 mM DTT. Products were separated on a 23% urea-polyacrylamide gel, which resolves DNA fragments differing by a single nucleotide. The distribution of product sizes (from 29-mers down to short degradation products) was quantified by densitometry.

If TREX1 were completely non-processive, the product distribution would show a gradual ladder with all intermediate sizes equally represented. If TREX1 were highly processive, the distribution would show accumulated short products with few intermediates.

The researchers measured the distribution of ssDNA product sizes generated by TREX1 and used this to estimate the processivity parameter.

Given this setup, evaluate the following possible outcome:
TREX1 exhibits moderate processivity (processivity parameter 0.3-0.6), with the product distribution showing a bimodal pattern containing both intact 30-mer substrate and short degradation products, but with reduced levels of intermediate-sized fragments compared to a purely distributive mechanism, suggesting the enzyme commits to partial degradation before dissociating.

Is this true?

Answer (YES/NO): NO